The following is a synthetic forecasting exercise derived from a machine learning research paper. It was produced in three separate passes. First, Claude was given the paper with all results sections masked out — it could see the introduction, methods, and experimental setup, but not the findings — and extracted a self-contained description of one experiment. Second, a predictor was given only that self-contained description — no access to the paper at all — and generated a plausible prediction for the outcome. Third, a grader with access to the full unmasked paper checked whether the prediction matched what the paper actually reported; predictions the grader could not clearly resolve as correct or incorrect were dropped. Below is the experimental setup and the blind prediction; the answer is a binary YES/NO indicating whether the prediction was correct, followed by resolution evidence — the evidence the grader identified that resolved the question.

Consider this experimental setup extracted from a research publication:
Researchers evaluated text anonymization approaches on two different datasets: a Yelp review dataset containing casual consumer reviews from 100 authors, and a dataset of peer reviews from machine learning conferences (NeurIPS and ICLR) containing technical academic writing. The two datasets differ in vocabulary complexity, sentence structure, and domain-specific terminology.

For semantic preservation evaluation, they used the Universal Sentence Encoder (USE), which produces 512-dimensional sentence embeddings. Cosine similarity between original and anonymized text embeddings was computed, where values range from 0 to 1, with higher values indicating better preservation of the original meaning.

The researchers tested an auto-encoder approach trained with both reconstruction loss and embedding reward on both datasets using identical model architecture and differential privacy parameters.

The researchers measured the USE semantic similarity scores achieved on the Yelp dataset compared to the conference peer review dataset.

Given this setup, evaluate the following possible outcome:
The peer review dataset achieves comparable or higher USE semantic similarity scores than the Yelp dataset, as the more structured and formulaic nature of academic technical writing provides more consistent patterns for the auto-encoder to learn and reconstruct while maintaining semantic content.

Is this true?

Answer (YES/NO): NO